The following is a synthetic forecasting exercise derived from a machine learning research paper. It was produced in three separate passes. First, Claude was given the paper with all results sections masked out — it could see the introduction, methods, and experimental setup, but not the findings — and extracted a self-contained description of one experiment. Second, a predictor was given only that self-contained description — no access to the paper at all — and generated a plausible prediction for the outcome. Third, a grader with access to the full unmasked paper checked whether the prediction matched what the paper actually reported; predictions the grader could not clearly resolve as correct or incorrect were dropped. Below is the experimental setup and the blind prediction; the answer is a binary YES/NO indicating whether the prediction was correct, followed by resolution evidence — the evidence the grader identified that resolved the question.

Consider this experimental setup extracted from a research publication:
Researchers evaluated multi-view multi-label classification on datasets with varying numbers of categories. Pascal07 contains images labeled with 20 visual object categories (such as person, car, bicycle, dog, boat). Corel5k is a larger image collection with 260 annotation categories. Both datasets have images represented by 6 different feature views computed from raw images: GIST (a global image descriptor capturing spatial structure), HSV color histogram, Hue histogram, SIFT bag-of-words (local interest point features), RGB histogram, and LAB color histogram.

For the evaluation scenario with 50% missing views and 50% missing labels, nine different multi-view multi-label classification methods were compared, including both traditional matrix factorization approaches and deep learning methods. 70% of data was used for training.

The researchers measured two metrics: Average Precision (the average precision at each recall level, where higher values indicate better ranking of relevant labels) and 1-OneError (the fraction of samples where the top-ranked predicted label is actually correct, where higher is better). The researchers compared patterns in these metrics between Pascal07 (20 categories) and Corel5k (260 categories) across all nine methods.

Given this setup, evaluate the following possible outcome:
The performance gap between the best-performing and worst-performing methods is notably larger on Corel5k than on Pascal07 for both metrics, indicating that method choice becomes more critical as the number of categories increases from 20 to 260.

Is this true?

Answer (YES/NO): YES